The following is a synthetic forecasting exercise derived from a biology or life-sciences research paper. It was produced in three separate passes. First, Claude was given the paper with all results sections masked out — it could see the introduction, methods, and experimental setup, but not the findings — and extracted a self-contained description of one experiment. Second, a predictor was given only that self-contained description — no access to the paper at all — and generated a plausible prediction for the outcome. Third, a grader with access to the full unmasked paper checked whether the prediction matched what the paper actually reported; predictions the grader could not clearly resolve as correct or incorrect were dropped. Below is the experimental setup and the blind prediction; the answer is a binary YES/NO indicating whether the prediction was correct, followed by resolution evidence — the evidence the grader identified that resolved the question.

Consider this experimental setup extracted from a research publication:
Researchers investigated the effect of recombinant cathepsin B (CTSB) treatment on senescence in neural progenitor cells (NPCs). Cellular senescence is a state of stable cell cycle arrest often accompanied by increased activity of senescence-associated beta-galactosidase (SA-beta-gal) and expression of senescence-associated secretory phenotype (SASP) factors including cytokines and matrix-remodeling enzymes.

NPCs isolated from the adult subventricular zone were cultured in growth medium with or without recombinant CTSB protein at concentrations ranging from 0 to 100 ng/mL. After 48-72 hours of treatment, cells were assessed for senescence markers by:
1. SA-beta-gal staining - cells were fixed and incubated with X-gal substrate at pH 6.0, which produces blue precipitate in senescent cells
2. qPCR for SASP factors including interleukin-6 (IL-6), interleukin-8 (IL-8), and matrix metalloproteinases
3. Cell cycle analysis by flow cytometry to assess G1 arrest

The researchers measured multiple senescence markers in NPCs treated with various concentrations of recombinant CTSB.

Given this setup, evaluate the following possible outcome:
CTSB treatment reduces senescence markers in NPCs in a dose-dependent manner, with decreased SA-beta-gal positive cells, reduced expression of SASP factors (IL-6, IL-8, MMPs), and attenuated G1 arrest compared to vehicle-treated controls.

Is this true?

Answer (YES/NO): NO